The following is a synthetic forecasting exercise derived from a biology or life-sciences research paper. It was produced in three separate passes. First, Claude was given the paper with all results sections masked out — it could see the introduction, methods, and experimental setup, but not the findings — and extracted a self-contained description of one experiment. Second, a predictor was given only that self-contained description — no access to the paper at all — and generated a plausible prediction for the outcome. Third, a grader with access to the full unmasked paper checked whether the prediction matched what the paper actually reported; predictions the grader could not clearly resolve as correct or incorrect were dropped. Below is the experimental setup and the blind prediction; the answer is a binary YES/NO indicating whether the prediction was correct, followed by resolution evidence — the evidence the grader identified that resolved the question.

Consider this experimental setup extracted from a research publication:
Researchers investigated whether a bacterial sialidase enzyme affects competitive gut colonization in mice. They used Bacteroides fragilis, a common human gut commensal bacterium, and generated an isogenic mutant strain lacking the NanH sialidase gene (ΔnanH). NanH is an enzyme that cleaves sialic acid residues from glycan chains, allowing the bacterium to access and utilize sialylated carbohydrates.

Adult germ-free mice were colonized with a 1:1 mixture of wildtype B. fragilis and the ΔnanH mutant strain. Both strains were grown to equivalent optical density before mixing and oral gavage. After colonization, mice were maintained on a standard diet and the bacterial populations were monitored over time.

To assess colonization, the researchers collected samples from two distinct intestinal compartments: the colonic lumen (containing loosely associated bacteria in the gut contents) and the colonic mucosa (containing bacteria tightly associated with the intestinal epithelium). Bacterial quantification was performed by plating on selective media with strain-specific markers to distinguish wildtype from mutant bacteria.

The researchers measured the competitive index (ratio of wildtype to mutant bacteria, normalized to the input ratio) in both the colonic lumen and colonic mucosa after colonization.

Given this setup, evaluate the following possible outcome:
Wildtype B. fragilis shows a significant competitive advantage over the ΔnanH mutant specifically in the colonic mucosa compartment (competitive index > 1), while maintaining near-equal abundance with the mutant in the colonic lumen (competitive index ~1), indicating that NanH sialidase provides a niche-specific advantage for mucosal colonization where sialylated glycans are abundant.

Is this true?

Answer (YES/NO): NO